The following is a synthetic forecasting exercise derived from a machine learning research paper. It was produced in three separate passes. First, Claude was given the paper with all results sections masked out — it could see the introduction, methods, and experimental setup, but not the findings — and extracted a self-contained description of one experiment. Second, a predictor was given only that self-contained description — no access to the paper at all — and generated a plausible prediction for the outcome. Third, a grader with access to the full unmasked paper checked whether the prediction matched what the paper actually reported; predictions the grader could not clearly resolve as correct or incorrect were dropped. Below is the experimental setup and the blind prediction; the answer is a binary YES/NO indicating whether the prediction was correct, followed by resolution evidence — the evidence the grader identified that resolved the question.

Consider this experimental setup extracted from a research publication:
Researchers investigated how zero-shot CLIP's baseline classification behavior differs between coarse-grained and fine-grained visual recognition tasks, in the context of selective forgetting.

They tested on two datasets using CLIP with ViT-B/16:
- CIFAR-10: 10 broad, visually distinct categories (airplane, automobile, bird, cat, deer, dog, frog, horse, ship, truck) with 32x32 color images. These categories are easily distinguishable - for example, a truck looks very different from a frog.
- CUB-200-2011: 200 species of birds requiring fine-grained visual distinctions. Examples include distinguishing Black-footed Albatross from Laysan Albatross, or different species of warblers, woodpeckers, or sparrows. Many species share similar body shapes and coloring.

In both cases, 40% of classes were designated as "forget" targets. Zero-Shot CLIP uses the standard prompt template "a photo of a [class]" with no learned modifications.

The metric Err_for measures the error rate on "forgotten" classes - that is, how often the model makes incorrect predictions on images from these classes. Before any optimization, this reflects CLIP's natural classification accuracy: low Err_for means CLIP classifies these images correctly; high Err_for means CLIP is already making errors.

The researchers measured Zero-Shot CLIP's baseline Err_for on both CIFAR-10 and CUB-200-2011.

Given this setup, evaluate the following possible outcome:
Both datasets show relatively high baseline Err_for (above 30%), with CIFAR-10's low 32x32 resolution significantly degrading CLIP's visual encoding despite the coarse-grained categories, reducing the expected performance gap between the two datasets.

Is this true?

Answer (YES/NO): NO